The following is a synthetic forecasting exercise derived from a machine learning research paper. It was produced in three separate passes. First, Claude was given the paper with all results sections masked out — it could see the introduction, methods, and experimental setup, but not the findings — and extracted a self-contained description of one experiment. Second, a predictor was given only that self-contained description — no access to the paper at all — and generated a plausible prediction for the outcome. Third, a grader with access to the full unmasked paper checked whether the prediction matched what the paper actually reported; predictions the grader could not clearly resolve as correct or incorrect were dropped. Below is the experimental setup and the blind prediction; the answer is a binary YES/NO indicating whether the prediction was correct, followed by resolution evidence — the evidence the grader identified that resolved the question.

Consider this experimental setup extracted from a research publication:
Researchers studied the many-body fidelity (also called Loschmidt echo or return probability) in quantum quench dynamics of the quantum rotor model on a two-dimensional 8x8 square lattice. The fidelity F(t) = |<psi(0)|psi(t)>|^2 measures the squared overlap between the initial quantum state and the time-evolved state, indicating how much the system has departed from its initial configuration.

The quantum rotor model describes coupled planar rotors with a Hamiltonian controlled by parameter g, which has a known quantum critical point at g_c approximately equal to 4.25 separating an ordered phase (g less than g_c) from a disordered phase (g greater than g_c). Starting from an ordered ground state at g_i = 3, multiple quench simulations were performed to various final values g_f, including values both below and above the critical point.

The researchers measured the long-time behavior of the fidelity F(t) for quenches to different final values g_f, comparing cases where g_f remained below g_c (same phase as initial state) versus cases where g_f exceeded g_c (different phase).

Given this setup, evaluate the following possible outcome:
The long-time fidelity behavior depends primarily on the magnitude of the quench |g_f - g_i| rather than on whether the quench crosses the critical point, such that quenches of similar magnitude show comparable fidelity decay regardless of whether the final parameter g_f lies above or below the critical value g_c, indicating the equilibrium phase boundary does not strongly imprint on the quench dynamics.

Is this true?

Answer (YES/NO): NO